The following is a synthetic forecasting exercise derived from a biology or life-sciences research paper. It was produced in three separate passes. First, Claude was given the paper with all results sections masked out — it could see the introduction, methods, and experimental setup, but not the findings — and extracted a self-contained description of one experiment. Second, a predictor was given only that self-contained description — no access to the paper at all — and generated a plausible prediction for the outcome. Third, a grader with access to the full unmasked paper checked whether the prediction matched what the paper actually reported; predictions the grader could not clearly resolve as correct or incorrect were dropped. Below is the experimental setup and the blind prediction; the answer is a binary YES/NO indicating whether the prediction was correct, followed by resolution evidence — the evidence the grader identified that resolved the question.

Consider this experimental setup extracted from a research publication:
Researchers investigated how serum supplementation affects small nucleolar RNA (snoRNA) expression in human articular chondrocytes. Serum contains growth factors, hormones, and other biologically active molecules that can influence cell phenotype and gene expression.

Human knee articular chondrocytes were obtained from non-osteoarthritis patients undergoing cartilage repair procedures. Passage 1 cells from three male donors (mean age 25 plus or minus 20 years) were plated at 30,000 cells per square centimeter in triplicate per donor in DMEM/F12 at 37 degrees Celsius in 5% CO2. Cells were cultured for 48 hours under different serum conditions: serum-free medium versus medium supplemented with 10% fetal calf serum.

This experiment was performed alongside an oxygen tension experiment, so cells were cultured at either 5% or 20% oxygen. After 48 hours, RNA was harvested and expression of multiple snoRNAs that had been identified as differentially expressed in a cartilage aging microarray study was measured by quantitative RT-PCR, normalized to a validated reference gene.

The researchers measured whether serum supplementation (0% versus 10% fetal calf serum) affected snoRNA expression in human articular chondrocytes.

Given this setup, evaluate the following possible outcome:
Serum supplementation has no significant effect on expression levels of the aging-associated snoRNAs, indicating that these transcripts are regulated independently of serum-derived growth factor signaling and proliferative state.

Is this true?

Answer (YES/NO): YES